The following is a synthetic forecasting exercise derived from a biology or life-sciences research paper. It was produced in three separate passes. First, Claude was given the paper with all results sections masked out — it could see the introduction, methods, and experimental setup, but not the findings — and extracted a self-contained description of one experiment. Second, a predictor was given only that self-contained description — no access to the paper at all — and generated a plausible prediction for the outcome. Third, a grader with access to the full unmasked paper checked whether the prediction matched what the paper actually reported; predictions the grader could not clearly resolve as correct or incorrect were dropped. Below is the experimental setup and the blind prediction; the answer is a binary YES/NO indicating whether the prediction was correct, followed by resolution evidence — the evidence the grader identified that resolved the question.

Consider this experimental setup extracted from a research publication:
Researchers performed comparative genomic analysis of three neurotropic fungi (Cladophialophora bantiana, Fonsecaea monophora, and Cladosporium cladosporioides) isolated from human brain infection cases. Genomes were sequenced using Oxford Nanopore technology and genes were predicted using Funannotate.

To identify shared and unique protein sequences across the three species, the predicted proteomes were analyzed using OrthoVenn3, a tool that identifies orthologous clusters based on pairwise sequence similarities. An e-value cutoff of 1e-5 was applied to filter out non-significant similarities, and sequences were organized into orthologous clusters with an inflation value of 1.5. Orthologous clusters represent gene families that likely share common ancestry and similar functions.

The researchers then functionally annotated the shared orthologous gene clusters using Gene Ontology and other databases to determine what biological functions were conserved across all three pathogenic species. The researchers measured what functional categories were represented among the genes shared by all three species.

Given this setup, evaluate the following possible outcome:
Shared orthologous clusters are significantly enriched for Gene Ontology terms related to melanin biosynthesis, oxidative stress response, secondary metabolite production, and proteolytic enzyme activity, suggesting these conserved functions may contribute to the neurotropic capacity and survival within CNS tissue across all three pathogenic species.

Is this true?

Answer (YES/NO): NO